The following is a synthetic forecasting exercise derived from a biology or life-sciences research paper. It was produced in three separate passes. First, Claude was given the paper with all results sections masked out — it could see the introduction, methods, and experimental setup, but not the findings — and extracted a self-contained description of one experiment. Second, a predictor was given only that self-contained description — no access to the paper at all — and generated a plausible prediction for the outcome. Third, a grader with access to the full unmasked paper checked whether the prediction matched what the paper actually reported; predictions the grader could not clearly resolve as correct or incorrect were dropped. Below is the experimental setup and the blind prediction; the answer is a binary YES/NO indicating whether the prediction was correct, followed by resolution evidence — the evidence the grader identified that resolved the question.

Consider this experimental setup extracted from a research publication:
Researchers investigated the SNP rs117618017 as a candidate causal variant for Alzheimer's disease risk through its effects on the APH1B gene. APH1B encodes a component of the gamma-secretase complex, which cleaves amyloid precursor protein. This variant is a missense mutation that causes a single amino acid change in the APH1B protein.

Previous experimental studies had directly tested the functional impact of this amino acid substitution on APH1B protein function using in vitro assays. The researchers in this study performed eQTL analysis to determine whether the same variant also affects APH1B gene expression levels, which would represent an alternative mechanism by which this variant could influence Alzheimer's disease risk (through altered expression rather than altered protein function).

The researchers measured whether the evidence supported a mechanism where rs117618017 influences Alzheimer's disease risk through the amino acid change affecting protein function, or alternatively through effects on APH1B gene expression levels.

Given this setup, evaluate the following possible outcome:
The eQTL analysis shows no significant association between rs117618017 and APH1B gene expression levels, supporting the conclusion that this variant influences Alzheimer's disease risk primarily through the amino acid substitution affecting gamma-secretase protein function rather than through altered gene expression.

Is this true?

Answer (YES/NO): NO